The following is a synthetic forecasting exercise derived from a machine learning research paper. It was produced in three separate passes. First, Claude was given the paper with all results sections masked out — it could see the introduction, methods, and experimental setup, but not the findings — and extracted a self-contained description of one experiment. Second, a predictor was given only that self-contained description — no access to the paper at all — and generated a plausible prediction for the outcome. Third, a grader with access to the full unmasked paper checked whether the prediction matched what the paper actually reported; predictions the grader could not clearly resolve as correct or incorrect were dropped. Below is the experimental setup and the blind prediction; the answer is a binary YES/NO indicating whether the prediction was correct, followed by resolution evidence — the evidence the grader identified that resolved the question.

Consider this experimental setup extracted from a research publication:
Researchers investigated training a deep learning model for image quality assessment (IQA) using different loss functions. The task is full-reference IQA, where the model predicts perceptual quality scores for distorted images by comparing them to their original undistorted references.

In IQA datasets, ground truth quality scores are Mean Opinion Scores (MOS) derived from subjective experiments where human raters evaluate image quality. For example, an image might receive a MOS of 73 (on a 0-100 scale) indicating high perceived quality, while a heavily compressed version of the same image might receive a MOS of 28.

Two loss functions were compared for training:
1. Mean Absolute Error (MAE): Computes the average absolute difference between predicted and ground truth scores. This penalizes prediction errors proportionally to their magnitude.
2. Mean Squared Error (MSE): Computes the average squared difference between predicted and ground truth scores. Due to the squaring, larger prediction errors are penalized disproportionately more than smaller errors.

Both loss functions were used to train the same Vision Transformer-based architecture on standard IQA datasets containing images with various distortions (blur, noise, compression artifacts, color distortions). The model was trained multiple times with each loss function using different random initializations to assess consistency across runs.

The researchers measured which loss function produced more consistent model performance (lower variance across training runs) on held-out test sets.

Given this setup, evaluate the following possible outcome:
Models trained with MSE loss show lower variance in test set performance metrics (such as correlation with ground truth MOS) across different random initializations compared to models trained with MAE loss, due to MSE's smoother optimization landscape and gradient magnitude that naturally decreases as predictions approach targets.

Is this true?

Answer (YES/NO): NO